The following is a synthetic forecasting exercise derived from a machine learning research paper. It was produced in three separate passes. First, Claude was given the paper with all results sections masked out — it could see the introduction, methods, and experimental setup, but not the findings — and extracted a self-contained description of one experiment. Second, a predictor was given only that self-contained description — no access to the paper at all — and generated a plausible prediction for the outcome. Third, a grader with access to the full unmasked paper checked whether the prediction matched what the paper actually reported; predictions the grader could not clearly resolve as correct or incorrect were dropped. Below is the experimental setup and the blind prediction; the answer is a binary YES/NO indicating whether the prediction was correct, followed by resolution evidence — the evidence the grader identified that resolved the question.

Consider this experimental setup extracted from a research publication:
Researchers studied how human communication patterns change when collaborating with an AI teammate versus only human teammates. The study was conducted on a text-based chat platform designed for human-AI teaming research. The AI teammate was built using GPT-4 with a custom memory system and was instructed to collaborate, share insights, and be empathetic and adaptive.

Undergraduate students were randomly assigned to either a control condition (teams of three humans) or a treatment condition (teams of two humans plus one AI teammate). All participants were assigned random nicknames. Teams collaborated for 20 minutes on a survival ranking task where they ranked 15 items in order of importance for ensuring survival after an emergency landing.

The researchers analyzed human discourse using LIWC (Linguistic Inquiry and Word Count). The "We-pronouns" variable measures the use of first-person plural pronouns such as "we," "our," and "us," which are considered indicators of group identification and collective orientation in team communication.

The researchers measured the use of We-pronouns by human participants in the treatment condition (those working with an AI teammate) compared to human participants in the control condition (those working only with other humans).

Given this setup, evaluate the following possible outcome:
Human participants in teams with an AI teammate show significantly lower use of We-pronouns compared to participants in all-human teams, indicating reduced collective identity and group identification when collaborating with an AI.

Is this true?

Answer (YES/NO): NO